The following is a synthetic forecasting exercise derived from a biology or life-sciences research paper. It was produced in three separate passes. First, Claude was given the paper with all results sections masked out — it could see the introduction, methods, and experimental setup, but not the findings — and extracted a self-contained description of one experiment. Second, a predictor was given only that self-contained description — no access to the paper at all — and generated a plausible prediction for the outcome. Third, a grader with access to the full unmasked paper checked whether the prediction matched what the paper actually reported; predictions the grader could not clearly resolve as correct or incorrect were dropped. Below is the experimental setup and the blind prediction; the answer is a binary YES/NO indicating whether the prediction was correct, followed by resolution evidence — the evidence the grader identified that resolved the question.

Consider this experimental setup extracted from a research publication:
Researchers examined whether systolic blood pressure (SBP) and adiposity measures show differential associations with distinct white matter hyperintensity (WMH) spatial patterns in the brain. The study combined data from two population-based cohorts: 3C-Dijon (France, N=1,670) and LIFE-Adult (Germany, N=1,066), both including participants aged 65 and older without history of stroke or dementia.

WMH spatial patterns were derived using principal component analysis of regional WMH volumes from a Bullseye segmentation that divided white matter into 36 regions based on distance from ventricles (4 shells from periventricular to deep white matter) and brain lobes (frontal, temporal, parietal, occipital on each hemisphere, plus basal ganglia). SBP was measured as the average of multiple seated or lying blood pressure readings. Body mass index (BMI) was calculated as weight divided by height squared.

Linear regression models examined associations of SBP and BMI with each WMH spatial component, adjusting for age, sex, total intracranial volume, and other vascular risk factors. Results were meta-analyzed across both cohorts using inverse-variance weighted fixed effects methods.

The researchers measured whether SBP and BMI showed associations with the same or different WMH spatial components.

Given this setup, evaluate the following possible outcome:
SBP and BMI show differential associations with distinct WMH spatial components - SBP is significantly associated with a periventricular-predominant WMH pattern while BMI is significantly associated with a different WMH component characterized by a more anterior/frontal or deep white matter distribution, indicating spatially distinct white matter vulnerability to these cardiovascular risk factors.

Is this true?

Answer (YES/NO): NO